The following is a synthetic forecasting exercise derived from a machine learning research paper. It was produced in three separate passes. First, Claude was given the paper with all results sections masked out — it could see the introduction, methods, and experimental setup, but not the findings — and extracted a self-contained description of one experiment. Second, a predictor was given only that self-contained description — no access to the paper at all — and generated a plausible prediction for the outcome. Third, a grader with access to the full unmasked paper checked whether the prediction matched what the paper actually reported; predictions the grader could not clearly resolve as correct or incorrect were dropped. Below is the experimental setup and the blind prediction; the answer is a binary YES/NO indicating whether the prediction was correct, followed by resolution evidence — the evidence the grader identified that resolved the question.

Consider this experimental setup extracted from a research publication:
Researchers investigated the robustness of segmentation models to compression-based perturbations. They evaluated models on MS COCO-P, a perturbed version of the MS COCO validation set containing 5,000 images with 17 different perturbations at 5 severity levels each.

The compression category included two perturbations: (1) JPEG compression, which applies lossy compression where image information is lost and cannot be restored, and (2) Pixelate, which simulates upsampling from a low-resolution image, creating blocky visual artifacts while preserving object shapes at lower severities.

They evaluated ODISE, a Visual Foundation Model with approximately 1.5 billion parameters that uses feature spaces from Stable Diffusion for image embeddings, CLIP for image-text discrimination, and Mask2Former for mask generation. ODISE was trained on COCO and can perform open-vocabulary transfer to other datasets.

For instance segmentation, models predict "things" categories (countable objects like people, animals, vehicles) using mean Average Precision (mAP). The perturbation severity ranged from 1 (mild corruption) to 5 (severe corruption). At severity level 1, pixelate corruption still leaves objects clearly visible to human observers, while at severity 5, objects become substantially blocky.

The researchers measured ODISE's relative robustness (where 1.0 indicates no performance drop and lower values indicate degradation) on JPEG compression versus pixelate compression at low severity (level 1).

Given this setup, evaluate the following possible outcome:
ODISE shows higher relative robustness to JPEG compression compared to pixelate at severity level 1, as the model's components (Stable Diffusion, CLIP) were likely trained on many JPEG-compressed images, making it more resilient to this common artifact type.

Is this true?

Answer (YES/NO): YES